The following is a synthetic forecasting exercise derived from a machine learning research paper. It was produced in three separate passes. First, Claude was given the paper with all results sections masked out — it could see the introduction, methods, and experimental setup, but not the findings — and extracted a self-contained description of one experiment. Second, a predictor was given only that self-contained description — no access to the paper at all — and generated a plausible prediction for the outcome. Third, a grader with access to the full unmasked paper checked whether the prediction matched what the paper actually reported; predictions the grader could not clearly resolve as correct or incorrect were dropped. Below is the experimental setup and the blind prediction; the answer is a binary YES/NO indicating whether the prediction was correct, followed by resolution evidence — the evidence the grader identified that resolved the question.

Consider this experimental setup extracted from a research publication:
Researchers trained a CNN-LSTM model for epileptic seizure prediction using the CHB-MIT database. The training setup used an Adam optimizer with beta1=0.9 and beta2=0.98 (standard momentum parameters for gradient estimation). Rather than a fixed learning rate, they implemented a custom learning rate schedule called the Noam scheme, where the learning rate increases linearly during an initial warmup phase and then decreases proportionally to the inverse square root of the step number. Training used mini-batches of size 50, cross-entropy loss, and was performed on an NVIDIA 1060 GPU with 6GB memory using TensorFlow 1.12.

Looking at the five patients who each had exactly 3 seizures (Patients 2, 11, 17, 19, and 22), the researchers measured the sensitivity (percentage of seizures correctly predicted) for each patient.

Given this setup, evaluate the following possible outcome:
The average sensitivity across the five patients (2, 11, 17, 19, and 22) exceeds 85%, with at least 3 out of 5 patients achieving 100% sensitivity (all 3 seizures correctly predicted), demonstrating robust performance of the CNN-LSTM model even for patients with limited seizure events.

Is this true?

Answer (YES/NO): YES